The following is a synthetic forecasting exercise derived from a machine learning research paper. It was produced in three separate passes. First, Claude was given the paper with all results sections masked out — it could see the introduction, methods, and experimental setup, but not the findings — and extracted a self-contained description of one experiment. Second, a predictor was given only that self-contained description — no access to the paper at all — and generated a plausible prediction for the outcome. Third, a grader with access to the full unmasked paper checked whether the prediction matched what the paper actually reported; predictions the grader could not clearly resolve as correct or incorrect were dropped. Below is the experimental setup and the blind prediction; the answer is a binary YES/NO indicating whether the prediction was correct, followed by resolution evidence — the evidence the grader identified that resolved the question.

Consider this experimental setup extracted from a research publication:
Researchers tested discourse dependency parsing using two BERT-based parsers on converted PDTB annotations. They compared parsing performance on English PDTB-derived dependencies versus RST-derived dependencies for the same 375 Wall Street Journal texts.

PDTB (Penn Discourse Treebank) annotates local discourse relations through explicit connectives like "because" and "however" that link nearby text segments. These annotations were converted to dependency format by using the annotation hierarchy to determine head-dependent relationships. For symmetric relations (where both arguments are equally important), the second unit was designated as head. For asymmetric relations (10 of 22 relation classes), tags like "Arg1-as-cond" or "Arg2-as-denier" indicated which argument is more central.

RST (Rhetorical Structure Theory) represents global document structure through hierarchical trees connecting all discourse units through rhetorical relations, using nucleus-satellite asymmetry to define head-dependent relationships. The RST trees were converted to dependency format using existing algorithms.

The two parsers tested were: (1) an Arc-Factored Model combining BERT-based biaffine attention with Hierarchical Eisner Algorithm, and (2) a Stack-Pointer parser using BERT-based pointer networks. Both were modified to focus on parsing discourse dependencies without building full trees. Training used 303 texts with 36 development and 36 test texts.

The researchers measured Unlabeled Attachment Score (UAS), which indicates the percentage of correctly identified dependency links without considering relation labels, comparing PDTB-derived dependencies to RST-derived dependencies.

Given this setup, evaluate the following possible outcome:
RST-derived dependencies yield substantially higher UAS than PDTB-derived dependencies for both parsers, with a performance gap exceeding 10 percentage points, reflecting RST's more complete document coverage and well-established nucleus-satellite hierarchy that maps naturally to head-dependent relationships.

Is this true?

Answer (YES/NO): NO